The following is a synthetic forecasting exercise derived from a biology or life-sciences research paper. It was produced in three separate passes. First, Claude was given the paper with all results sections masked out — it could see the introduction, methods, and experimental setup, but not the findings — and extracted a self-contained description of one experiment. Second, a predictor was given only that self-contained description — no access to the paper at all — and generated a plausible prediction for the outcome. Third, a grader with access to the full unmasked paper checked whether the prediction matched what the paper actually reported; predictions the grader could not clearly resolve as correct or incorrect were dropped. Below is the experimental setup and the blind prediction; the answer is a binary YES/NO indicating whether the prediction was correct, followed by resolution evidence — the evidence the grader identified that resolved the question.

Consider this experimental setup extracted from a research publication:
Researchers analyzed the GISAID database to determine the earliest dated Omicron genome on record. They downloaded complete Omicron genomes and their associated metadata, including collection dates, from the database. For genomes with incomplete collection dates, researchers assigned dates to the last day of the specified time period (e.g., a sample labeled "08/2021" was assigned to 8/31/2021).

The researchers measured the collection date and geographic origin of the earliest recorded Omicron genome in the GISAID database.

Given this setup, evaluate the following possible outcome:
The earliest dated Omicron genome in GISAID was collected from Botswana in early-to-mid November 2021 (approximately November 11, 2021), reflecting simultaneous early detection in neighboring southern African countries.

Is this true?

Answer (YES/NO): NO